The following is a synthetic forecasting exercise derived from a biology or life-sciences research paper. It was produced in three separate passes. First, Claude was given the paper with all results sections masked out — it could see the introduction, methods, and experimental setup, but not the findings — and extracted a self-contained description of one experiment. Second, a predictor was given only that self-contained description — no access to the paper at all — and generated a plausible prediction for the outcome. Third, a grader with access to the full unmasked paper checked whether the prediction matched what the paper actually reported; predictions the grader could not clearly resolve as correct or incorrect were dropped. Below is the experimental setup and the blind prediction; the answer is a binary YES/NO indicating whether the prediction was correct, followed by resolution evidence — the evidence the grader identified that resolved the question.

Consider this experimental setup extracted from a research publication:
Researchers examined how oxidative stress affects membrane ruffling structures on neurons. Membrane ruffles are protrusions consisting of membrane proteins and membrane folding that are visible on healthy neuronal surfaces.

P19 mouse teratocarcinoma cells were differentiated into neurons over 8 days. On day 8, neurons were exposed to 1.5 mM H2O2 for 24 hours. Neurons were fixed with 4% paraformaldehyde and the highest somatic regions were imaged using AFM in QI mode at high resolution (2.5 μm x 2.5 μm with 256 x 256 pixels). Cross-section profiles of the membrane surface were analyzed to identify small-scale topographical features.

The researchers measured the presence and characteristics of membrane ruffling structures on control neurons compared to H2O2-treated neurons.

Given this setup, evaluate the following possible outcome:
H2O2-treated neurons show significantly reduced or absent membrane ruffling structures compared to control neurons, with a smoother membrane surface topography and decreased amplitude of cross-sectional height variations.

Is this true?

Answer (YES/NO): YES